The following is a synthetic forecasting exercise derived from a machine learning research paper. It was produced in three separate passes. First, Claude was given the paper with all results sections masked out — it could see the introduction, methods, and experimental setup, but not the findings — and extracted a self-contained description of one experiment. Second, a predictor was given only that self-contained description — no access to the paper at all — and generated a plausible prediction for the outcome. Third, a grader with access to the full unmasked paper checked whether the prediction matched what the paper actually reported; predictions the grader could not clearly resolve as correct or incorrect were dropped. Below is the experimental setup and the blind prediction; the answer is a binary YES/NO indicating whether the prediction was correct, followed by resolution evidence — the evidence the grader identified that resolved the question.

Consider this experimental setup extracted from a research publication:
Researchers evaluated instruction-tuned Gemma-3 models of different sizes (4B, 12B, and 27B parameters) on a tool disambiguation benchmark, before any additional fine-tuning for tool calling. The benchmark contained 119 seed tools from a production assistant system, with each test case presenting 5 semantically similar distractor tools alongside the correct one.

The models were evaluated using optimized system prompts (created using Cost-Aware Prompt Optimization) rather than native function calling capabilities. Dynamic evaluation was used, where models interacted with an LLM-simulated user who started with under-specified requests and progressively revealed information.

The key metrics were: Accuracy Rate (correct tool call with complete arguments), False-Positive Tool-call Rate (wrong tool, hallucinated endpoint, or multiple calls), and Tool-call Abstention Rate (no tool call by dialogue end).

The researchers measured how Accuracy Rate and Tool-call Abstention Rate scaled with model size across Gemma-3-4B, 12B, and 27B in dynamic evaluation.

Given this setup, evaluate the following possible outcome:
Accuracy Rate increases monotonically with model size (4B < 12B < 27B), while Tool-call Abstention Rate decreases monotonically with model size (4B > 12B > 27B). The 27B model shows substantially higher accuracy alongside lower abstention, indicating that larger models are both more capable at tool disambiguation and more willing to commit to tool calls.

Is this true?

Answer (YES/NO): NO